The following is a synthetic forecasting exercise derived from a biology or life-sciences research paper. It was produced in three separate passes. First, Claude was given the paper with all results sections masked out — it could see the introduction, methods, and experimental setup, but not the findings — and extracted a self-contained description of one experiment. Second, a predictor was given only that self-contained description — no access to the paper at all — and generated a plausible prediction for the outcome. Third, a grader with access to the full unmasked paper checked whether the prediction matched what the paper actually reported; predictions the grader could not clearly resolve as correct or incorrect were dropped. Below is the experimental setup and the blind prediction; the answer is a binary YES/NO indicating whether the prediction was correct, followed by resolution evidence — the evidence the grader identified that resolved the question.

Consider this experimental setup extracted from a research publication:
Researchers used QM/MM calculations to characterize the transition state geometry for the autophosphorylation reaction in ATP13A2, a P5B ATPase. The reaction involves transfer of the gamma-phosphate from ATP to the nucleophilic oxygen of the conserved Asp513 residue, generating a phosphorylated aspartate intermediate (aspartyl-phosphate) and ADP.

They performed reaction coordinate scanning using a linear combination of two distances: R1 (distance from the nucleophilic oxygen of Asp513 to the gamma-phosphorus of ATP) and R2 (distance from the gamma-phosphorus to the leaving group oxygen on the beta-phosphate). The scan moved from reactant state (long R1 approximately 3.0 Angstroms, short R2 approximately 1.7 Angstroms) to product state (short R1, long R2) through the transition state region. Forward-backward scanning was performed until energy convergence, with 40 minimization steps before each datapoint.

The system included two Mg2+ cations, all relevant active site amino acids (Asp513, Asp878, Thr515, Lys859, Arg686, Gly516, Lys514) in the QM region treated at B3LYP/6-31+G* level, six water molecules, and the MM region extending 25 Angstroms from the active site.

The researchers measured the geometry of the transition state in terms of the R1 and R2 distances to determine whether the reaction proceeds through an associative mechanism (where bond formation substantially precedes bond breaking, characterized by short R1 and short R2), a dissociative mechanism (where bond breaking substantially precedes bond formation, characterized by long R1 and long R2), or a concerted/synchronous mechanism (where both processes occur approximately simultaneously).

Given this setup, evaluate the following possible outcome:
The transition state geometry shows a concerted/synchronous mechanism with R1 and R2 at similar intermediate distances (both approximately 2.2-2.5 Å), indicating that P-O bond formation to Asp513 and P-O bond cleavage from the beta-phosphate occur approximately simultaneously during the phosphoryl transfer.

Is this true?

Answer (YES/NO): NO